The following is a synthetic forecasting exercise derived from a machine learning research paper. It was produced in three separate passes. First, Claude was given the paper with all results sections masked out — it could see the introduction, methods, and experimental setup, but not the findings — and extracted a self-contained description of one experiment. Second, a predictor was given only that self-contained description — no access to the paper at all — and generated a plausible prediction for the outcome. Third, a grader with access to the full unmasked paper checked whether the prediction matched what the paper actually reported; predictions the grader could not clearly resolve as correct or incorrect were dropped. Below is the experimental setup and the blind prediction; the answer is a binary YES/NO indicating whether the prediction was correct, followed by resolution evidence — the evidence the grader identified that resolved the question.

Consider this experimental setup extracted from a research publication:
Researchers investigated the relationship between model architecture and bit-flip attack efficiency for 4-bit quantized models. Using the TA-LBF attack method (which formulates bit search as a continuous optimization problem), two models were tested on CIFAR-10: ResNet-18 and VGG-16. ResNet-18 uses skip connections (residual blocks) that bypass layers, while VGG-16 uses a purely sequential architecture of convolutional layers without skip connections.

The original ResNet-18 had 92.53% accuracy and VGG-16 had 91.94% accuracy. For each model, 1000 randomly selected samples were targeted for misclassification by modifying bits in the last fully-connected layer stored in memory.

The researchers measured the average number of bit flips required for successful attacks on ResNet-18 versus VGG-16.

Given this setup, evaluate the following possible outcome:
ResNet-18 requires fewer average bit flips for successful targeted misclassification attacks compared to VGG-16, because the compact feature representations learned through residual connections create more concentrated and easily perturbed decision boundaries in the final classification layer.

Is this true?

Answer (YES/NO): NO